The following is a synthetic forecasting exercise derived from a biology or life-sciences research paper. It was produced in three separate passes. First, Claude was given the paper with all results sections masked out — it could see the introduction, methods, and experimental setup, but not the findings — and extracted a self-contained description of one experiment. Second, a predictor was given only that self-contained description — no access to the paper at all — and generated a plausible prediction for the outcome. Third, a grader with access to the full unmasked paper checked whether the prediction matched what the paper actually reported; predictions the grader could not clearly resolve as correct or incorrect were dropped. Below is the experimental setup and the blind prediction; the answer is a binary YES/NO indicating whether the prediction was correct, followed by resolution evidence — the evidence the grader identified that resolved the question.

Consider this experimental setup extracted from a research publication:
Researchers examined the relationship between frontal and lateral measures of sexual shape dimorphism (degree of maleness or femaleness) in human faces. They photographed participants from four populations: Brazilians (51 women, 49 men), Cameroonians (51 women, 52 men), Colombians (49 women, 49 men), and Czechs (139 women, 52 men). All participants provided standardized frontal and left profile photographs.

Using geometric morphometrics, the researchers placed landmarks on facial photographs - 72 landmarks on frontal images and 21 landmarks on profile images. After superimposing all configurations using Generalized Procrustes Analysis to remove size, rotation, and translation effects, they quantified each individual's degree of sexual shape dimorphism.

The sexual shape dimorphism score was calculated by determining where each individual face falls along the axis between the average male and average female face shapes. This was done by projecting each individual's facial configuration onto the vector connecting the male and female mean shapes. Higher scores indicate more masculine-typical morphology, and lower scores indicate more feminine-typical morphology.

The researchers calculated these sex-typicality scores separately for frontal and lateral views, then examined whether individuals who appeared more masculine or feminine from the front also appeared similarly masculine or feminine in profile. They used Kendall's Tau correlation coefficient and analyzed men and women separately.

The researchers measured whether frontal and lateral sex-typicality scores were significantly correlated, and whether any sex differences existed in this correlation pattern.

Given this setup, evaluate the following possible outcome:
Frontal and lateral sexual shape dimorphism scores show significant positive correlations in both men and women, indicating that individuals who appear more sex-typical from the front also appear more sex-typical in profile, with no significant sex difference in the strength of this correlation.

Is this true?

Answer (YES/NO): YES